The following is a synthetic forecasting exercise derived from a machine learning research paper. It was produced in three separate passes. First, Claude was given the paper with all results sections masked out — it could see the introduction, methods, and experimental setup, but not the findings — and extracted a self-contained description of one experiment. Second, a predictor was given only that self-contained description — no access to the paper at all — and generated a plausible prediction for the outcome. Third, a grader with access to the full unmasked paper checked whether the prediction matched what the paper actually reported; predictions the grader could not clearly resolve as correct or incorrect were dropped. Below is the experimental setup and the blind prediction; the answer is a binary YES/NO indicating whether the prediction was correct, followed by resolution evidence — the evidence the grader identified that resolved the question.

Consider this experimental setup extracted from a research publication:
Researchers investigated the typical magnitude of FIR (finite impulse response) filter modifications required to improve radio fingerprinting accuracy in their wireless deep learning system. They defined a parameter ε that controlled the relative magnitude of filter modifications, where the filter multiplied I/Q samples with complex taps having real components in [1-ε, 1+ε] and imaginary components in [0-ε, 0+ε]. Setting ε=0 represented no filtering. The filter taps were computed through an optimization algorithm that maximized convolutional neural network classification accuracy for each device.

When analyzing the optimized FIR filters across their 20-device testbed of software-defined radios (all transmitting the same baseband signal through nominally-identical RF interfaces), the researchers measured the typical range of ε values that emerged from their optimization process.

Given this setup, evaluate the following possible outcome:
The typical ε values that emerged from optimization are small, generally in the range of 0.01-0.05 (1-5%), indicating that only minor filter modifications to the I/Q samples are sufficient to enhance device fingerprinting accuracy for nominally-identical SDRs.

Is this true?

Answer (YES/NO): NO